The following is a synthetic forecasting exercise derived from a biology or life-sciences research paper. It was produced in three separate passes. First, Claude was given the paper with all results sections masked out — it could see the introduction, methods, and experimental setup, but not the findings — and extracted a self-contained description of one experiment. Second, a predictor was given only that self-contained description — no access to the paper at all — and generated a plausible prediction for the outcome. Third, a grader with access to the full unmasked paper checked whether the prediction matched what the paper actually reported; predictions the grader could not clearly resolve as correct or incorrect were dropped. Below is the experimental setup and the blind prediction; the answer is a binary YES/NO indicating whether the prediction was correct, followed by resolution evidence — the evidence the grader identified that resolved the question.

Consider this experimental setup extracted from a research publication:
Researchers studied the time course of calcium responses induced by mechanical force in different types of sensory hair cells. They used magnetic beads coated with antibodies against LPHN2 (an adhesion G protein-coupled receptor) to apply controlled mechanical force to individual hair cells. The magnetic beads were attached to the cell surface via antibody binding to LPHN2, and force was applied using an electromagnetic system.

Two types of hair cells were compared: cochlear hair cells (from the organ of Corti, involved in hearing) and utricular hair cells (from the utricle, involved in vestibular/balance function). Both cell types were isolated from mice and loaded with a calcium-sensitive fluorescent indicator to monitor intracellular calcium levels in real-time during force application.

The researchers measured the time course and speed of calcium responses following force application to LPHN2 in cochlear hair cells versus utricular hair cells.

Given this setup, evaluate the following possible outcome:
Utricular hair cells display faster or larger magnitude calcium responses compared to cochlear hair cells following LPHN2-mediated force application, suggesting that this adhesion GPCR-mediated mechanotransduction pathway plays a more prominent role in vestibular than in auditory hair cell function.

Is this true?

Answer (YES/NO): NO